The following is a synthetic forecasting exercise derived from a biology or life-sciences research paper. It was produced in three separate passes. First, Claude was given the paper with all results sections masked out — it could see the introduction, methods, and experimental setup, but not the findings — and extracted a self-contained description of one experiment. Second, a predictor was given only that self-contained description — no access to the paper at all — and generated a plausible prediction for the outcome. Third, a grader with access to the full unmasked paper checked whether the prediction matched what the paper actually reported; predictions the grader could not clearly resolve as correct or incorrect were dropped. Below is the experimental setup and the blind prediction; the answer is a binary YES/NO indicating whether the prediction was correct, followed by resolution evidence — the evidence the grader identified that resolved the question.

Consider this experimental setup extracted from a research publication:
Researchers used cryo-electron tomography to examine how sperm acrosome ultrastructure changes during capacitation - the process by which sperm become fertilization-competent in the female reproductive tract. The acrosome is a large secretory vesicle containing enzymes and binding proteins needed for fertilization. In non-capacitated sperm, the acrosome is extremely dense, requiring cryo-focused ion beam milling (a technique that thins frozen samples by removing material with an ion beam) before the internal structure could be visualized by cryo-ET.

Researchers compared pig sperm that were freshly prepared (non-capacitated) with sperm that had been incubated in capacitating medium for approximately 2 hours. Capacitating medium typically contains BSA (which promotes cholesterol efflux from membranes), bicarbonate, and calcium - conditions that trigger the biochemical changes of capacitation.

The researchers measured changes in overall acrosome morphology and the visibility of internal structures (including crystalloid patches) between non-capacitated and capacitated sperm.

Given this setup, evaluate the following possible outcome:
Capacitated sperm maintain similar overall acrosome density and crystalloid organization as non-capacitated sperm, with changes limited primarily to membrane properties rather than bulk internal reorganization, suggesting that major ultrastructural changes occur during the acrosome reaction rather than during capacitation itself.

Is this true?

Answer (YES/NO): NO